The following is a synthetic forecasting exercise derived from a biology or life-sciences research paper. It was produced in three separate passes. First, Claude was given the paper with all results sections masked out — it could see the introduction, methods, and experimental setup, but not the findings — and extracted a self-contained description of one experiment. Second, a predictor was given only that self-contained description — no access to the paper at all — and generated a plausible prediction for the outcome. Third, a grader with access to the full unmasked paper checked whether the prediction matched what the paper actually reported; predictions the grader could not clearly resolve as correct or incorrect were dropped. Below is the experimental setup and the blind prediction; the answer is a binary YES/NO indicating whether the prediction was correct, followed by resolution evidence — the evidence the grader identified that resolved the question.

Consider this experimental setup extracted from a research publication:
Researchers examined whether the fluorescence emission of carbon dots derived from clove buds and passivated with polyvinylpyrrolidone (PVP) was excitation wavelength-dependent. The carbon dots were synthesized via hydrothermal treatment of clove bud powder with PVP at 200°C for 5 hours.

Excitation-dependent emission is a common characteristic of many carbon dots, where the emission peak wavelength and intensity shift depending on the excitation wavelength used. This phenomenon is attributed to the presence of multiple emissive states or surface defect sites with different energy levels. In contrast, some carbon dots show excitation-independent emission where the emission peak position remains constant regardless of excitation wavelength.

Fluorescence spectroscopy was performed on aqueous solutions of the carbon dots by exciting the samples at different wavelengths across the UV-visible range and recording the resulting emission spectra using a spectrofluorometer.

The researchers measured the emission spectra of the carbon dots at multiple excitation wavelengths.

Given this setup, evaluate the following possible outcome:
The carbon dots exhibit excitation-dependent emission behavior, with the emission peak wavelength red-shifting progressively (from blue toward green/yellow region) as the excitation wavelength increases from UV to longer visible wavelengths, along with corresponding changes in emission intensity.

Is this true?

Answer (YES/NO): NO